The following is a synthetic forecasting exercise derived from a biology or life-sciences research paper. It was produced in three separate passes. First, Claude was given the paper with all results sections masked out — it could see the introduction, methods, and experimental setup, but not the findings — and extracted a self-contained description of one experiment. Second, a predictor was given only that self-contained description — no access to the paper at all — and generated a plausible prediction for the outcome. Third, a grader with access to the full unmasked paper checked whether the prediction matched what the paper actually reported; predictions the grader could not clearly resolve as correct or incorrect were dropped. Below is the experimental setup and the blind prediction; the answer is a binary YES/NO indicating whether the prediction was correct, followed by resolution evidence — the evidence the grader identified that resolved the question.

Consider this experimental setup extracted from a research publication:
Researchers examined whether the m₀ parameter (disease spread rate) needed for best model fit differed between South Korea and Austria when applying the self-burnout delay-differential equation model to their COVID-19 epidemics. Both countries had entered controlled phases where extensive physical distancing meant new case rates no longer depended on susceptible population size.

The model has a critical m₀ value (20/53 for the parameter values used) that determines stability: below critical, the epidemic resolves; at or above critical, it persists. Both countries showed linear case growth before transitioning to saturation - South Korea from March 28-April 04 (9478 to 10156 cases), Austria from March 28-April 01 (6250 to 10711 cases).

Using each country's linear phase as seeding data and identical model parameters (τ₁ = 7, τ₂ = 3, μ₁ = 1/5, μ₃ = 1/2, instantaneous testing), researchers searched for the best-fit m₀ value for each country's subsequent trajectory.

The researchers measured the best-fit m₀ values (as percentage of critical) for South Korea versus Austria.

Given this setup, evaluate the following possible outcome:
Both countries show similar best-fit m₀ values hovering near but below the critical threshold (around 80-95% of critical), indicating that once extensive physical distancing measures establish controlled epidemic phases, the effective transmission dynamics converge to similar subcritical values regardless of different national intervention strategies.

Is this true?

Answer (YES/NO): NO